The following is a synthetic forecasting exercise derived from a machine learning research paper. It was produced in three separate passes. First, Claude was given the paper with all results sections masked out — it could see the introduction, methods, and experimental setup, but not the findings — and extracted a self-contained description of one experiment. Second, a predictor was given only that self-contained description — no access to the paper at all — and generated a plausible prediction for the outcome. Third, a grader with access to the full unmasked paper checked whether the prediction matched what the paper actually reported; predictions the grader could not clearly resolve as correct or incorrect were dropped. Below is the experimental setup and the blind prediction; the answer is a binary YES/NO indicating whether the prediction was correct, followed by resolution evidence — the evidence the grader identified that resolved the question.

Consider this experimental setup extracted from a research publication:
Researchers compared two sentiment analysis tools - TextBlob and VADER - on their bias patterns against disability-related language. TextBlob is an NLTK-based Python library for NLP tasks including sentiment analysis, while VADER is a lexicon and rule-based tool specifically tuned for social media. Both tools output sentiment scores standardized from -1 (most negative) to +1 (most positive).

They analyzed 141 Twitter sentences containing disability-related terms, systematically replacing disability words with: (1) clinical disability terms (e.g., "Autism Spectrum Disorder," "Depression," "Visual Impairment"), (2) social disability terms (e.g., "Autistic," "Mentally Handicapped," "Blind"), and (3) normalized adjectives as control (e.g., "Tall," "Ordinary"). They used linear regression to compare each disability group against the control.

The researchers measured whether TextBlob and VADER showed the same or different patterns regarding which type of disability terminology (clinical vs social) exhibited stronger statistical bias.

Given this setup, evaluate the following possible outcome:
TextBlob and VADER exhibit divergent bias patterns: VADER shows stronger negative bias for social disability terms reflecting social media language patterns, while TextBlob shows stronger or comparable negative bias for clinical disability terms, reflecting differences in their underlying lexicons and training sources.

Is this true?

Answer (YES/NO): NO